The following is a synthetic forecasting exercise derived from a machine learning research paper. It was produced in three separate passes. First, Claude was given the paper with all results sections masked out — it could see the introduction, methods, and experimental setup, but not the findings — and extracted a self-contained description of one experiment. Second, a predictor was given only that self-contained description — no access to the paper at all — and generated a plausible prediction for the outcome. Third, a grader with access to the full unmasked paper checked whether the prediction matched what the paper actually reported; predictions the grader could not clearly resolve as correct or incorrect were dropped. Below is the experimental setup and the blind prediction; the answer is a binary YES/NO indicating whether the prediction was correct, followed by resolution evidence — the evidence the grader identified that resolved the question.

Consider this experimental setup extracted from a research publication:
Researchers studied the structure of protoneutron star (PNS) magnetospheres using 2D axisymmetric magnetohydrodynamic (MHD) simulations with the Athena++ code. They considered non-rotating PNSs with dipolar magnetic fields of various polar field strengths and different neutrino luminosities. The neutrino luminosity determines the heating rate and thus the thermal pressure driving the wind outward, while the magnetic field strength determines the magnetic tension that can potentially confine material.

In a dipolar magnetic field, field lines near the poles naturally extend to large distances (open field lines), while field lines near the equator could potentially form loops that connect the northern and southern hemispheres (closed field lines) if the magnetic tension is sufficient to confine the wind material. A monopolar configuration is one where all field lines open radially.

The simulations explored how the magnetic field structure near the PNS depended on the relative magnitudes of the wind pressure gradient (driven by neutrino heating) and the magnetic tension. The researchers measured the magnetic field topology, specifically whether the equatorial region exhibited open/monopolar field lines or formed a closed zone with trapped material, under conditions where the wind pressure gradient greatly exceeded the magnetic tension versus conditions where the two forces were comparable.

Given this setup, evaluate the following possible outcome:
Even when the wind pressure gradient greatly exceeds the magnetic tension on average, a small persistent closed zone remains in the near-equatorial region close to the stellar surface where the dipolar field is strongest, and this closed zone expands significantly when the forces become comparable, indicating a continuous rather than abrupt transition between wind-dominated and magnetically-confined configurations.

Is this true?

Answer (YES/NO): NO